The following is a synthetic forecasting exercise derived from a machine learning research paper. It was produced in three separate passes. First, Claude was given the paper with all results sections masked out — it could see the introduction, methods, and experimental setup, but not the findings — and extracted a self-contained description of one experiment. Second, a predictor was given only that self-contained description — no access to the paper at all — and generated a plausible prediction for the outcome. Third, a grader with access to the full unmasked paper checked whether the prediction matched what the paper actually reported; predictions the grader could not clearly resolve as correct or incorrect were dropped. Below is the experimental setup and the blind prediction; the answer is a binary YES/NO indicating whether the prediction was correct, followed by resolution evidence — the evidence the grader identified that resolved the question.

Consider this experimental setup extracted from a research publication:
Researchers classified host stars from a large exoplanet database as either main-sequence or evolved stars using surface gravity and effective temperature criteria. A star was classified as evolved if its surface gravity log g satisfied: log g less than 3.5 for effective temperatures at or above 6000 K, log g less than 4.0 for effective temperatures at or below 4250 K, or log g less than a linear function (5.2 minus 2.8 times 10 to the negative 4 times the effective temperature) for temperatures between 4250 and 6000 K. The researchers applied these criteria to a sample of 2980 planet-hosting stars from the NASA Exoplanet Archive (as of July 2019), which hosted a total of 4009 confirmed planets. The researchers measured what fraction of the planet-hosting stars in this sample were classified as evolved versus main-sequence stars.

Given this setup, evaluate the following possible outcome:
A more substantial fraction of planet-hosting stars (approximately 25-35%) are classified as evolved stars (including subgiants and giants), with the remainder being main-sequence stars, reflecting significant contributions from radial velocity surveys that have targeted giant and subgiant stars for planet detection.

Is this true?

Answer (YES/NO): NO